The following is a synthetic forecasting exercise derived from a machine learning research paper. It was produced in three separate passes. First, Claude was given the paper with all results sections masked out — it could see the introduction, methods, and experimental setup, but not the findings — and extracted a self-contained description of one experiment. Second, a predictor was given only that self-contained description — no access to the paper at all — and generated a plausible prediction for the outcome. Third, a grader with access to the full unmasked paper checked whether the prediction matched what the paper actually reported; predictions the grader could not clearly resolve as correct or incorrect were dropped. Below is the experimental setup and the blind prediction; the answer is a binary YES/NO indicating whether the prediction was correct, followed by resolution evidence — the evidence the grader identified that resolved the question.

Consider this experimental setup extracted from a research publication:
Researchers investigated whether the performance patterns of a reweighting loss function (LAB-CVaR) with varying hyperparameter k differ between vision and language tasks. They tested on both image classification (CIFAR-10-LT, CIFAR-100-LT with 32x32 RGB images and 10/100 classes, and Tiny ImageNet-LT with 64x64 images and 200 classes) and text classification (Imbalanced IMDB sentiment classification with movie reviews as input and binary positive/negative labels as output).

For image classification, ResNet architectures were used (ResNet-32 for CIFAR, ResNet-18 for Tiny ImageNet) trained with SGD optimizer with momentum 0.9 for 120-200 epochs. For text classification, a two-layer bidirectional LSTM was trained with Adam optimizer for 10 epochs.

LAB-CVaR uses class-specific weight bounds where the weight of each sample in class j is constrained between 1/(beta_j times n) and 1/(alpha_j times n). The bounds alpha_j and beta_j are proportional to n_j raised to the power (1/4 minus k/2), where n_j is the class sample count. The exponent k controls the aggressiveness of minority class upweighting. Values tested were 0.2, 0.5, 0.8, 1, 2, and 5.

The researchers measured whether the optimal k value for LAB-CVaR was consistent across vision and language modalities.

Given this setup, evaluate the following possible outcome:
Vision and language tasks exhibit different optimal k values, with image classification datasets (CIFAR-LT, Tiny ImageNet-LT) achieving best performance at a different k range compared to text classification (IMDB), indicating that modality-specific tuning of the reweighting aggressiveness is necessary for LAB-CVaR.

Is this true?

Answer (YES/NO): NO